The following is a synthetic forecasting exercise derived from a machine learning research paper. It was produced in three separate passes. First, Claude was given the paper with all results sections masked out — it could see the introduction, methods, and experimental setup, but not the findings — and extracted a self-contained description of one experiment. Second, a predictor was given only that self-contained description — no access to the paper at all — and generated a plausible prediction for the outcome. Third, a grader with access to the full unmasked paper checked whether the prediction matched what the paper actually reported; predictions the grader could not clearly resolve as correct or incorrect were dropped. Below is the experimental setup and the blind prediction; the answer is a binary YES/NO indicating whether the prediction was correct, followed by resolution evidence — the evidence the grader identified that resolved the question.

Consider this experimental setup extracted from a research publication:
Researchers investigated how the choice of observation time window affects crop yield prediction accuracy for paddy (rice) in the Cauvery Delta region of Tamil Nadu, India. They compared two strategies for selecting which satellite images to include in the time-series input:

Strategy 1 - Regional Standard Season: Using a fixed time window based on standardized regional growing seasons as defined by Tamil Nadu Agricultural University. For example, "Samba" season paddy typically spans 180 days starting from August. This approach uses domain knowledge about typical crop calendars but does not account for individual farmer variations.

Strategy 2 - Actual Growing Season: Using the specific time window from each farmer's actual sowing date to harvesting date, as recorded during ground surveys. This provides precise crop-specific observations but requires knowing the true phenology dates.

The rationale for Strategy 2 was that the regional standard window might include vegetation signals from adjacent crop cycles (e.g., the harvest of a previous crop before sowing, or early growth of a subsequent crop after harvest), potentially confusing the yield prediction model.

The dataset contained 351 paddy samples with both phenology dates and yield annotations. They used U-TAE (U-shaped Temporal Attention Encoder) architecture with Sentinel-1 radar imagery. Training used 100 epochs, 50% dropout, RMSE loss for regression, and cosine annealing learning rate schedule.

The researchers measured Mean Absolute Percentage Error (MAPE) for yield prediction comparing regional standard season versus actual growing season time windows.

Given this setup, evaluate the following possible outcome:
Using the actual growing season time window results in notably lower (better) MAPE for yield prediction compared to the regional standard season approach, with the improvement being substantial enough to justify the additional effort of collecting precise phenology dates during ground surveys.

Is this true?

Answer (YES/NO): NO